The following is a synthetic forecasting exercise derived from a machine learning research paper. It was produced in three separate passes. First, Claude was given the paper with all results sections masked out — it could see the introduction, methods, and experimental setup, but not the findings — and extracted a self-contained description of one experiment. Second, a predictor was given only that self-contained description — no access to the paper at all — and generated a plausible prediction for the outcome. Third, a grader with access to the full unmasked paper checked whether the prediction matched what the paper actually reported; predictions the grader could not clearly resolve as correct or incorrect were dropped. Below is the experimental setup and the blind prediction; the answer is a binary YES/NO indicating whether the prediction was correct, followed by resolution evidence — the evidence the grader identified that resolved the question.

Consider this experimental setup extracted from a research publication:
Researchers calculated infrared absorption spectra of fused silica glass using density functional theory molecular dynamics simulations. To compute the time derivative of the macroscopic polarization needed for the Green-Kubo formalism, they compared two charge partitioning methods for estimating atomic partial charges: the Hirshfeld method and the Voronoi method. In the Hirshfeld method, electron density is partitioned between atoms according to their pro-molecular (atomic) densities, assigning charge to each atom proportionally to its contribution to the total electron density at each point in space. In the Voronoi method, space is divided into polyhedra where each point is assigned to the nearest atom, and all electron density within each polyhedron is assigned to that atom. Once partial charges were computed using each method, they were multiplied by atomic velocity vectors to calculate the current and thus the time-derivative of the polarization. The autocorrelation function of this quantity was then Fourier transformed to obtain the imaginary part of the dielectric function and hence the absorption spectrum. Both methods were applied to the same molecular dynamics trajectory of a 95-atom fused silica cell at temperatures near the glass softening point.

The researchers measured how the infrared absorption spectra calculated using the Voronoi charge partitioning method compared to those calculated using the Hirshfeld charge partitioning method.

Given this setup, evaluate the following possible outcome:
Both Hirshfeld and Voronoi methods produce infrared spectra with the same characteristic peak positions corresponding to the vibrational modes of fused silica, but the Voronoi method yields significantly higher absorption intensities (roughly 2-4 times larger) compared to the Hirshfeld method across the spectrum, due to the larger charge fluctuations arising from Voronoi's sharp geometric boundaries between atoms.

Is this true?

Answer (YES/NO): NO